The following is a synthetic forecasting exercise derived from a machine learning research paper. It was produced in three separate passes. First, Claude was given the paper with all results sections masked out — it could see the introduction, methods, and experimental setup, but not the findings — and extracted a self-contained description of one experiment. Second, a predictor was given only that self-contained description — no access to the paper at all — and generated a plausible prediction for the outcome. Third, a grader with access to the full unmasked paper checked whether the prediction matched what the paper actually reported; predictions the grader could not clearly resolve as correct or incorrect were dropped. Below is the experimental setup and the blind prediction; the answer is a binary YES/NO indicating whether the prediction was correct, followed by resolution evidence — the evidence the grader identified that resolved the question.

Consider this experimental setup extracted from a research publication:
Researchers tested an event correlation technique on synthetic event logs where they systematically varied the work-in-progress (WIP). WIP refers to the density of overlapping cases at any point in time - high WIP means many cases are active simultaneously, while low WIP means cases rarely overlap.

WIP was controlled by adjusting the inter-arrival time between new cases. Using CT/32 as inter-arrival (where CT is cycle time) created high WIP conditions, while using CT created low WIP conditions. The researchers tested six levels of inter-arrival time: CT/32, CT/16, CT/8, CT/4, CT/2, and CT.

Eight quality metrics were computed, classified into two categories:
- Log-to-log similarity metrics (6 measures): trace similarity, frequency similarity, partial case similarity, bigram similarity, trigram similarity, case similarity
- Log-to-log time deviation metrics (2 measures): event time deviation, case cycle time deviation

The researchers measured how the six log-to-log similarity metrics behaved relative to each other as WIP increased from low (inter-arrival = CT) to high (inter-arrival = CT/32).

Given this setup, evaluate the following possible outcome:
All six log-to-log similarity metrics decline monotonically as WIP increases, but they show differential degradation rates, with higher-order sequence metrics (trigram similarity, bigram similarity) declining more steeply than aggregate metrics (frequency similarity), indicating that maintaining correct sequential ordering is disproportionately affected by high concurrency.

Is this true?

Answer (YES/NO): NO